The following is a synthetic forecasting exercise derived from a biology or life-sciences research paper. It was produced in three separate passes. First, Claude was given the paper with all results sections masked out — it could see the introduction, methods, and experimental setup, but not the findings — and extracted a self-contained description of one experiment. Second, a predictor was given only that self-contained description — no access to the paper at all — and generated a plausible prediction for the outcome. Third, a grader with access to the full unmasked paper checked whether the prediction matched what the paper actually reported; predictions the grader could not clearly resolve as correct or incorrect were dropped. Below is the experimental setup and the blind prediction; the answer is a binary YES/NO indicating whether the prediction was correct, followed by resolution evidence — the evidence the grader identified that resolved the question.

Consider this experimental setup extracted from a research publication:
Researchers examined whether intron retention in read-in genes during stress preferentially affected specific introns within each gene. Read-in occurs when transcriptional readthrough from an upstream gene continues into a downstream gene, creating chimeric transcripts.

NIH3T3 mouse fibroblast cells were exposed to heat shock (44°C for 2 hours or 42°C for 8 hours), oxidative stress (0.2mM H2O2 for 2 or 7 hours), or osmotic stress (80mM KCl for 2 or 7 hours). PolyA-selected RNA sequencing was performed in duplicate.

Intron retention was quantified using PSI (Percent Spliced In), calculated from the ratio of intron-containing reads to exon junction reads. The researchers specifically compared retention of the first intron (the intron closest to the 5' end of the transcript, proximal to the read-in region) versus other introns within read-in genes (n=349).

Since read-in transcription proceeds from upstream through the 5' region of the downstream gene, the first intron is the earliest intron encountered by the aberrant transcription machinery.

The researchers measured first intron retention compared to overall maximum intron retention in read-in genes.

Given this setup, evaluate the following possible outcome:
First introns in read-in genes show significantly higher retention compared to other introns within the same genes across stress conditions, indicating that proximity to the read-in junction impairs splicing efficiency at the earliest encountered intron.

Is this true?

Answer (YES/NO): YES